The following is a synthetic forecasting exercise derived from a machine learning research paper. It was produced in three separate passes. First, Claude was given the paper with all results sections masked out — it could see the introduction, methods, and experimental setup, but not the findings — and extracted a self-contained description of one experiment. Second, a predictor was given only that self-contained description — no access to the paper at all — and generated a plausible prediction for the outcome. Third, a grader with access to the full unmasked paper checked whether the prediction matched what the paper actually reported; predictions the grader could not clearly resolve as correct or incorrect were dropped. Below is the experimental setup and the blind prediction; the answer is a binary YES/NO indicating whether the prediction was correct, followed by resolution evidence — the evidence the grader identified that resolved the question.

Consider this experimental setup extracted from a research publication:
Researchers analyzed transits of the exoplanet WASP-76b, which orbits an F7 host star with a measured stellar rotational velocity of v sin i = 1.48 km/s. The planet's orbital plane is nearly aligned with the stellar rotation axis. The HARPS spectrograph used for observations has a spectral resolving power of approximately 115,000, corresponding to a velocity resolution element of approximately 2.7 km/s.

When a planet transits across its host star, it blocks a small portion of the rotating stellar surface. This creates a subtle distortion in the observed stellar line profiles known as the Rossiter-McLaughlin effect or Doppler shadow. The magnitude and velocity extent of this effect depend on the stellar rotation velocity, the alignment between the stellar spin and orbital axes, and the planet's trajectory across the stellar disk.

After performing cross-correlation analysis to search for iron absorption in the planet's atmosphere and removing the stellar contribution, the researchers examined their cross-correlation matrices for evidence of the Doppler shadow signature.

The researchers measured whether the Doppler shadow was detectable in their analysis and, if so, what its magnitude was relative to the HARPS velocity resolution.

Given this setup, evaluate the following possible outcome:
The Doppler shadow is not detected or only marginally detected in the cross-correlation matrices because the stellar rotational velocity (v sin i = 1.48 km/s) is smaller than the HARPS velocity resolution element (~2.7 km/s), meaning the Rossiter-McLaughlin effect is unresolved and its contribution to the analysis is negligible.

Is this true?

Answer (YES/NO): NO